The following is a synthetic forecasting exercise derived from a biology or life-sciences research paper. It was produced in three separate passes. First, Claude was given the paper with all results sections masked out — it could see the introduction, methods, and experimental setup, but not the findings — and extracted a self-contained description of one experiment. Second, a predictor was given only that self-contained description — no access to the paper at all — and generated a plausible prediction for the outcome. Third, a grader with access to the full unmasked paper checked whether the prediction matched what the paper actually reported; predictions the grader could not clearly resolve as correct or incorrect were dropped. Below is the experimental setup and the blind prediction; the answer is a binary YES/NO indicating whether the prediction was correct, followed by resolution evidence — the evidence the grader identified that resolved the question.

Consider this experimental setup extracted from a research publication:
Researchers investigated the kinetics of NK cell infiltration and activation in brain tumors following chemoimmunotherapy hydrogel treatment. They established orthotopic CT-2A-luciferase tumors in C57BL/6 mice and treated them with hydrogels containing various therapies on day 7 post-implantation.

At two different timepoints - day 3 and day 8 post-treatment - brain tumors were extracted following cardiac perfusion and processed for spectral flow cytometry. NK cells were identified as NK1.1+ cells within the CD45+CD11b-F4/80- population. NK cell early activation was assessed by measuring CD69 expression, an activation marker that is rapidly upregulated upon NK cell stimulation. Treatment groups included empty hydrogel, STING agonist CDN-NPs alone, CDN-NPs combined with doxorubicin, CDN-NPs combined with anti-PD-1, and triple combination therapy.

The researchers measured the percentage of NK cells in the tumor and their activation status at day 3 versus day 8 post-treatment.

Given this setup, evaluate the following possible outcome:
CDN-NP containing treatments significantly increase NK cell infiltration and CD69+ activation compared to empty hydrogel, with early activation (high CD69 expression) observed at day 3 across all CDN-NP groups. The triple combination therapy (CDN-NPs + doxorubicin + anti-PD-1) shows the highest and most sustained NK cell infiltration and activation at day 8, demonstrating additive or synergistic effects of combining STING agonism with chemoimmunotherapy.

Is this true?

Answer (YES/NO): NO